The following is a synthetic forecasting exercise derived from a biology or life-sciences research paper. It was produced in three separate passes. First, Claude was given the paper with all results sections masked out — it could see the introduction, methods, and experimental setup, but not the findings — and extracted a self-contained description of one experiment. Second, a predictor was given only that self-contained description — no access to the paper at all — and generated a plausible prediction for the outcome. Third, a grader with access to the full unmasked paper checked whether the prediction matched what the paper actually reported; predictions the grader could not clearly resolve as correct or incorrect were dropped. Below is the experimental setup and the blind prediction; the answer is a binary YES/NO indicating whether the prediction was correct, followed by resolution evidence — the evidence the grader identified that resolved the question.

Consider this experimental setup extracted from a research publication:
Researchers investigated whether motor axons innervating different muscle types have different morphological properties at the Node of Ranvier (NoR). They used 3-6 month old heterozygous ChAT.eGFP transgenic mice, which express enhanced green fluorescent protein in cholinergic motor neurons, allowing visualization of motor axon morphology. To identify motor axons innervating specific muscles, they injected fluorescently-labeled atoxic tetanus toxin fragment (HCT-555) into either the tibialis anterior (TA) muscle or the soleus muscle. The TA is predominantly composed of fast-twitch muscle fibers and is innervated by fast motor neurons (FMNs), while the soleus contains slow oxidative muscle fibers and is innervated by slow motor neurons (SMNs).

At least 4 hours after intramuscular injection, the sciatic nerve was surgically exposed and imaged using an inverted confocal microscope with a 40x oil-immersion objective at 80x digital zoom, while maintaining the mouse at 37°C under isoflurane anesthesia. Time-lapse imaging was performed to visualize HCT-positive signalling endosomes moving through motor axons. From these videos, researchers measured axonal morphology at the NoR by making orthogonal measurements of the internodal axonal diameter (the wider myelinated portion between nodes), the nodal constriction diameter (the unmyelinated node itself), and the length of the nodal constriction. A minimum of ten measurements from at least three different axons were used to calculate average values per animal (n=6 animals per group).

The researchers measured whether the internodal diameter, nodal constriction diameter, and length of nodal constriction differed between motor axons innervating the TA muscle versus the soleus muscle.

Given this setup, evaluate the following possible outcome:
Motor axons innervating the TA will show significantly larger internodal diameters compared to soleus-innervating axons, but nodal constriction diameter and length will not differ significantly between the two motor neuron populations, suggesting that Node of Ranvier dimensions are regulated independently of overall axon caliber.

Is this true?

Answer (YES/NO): NO